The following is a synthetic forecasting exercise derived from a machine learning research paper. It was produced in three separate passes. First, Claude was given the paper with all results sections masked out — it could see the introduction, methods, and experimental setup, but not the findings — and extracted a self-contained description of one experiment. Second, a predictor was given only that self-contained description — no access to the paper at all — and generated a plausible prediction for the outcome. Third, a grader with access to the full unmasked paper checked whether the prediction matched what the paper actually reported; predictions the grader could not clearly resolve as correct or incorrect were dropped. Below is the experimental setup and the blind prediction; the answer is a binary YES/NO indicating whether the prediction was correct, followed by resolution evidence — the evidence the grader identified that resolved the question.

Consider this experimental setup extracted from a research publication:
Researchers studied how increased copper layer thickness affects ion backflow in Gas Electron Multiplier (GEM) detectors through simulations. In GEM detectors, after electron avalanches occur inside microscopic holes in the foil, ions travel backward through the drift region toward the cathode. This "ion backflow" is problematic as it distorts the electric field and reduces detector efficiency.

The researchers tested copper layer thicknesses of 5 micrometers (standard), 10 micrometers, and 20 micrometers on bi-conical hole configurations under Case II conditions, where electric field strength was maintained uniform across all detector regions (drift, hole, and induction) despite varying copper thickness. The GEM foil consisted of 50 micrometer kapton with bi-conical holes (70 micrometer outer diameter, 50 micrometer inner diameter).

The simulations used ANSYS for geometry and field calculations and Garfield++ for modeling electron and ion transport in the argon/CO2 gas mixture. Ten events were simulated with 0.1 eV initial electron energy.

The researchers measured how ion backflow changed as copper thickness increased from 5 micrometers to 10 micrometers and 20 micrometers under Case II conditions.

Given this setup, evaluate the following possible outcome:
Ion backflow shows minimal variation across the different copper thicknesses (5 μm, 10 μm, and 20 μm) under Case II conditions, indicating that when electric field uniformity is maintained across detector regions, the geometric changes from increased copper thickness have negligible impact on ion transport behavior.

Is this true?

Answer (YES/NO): YES